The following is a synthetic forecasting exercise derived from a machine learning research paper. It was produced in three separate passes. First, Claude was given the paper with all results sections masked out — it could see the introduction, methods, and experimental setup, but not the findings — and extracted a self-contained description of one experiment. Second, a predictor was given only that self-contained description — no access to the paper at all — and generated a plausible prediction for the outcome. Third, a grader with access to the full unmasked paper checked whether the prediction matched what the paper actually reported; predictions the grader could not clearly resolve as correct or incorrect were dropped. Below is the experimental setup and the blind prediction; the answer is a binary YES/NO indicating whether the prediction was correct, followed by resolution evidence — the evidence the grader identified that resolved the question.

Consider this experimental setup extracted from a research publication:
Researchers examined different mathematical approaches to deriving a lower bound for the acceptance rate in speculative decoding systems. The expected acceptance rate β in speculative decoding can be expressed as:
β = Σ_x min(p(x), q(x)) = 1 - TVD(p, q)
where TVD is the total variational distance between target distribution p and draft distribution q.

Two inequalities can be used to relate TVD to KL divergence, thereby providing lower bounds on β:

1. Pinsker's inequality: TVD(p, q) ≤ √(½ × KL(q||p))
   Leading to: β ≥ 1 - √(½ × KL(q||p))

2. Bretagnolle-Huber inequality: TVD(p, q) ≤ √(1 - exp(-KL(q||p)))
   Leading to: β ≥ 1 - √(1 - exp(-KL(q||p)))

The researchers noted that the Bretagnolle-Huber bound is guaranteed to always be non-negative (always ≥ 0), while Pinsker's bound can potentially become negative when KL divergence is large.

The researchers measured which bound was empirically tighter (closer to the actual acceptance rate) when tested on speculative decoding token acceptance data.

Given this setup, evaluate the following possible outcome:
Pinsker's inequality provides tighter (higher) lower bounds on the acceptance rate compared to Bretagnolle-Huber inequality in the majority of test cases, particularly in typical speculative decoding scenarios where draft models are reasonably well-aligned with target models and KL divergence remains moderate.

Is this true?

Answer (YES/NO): YES